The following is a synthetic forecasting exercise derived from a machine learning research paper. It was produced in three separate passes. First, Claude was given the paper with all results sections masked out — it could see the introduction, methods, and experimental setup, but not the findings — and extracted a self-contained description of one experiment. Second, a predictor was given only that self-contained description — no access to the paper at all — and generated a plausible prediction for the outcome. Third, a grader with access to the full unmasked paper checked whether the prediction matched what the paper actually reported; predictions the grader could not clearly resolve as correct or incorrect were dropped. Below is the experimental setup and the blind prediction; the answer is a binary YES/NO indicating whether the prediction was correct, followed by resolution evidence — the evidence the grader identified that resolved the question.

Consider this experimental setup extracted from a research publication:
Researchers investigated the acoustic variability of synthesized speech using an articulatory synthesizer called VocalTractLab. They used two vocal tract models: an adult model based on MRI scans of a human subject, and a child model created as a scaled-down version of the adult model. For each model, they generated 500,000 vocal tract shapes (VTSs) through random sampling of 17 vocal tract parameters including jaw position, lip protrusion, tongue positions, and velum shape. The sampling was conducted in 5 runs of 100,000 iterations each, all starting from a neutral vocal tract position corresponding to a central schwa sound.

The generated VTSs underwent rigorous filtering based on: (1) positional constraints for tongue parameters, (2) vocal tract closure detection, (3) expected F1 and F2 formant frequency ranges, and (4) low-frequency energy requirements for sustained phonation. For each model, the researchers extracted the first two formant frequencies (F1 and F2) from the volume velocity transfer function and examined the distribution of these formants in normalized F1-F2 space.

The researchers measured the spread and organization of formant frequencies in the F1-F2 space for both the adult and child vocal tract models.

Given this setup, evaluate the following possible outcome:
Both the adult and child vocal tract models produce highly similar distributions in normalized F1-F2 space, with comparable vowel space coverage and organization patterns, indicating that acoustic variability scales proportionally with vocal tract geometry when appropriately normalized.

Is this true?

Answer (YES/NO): NO